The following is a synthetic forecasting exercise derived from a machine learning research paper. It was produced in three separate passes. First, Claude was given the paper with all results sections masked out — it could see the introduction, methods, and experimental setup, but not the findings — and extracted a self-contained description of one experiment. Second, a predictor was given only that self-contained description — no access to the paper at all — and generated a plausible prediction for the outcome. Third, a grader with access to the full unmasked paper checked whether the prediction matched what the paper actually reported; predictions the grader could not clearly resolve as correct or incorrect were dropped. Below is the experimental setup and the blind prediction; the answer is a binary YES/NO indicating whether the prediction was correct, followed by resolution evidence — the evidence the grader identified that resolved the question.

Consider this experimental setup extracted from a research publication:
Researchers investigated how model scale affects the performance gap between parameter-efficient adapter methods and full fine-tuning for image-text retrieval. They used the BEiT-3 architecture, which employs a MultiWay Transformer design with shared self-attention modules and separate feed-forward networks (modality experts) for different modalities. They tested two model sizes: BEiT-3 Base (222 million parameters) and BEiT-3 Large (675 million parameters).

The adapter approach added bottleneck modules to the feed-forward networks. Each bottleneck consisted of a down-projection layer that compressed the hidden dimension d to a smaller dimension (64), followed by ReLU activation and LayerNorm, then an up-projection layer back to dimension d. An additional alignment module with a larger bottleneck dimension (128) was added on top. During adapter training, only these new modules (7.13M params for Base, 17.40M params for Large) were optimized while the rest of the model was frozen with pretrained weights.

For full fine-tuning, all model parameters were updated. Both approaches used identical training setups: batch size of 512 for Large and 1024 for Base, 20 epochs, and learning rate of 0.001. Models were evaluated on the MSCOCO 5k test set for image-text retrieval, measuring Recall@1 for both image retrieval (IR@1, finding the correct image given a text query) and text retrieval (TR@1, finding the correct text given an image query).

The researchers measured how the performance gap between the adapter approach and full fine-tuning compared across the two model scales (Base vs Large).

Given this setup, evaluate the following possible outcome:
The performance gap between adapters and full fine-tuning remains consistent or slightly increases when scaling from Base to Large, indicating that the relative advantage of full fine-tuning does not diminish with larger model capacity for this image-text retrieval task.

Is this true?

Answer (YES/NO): NO